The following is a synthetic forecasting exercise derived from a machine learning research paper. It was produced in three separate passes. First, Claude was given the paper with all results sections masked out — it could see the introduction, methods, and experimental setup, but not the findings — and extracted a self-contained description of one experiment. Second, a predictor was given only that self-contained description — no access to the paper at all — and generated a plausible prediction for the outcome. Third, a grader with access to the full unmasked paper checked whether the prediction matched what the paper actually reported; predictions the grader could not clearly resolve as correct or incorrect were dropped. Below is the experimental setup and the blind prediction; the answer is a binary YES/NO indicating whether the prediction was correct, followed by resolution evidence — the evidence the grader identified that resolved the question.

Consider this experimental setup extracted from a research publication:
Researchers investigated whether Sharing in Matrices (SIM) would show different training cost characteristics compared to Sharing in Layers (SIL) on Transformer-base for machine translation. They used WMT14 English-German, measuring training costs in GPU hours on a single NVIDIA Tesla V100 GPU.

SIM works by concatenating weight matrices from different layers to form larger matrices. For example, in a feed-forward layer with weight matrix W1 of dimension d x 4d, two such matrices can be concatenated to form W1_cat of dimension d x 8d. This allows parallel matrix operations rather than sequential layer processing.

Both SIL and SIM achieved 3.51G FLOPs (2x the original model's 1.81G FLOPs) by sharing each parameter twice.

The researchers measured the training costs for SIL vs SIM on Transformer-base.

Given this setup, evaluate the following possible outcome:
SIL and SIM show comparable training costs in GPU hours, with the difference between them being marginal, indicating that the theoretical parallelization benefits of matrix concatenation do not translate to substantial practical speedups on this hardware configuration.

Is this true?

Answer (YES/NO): NO